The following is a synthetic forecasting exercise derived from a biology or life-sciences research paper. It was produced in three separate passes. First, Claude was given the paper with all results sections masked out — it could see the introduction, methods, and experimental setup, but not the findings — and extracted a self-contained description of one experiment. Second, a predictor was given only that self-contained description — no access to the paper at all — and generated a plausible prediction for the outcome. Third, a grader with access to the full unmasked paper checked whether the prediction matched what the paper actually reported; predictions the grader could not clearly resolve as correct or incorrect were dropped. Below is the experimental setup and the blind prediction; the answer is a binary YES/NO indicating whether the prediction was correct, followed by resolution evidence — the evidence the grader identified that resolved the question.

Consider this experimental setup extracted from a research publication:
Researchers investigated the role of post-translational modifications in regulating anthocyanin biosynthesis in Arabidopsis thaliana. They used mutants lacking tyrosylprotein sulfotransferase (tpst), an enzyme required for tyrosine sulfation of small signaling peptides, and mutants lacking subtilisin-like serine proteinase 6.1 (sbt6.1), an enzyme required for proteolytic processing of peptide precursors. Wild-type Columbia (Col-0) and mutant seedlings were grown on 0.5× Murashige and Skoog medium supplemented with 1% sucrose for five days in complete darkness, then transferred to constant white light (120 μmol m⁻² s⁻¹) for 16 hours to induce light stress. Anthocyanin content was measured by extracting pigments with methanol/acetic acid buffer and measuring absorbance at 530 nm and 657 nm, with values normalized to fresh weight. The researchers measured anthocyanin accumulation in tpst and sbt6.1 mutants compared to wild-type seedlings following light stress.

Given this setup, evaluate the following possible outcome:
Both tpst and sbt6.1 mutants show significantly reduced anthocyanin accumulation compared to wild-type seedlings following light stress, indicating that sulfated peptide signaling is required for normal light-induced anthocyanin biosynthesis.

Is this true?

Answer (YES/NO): NO